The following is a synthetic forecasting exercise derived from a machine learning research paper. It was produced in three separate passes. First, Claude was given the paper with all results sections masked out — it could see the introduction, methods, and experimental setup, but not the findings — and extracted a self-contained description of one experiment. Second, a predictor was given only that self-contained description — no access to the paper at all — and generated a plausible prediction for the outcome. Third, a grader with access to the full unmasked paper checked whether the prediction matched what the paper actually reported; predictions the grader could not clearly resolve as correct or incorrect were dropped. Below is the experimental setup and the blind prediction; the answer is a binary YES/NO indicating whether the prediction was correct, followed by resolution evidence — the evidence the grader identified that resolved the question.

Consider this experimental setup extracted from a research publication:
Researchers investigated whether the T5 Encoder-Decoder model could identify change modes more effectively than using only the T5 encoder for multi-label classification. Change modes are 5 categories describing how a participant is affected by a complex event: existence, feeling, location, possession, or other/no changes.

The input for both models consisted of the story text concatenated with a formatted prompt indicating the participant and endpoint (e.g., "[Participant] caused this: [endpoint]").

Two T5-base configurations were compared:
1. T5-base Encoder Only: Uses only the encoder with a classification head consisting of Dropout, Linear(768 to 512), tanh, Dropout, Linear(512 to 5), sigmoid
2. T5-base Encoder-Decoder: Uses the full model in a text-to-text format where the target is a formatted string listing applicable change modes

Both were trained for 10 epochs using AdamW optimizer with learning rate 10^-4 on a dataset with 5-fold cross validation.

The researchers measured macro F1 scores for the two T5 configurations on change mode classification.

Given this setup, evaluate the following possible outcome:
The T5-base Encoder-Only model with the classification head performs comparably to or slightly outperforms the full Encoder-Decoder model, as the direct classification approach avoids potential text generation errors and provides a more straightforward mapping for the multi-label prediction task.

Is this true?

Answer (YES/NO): NO